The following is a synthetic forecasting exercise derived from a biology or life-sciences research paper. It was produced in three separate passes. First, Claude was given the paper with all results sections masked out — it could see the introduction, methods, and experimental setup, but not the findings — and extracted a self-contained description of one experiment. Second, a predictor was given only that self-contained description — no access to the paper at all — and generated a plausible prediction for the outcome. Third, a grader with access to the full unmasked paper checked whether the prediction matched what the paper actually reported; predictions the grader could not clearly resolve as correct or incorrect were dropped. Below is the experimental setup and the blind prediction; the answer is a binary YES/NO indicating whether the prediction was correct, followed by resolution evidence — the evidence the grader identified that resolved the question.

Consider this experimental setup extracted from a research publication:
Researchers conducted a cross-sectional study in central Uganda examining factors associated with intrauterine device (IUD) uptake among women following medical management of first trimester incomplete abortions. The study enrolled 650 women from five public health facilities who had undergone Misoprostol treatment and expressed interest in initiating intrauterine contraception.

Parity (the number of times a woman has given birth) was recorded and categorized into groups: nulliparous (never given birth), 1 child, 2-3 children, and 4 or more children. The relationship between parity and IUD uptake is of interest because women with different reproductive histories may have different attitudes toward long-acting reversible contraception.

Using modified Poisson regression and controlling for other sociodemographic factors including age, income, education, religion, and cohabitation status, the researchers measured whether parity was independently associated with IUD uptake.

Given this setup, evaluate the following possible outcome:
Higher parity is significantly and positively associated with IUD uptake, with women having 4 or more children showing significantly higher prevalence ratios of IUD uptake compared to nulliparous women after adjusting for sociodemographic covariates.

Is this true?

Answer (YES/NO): NO